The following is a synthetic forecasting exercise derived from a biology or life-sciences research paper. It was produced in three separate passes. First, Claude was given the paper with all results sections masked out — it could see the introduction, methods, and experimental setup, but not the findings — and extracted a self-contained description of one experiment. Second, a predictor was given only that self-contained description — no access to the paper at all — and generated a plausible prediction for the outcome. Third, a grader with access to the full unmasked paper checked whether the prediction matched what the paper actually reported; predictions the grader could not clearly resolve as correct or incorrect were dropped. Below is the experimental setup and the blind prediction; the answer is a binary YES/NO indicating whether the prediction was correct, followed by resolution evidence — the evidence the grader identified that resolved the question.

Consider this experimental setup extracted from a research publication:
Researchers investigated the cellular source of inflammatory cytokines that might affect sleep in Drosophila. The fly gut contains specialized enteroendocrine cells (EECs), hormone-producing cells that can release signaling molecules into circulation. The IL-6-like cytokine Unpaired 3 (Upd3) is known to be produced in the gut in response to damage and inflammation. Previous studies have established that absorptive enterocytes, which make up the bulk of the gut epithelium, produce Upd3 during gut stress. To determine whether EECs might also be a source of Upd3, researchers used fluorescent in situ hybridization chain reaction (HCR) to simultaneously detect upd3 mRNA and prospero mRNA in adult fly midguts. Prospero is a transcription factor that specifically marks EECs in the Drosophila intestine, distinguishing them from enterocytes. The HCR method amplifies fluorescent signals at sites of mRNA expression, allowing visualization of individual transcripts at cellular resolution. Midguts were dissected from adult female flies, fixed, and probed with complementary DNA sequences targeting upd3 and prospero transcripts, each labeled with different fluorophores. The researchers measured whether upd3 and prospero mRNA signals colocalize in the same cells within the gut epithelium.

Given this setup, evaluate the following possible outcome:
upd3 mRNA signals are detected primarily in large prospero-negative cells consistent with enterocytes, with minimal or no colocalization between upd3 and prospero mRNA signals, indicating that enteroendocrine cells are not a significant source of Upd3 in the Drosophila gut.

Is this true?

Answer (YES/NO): NO